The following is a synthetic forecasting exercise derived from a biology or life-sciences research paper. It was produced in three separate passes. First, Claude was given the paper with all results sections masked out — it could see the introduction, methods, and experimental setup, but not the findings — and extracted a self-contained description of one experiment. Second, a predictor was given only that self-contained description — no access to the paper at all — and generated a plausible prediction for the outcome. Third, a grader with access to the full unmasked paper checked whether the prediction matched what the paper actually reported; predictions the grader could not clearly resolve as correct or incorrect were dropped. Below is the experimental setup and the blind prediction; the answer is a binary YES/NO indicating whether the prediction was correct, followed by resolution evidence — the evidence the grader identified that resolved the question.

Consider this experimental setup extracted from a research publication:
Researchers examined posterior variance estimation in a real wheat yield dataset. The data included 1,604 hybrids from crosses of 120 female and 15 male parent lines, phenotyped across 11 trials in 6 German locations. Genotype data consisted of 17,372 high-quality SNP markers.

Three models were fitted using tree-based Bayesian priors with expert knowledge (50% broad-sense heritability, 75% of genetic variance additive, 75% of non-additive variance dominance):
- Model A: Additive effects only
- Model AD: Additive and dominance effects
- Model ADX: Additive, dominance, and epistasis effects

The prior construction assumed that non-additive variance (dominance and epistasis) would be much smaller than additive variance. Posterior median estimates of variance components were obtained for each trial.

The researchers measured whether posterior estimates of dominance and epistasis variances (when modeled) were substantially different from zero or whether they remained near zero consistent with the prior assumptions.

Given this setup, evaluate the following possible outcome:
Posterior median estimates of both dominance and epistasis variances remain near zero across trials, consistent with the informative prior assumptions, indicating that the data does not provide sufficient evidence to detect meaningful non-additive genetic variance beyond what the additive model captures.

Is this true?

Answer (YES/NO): NO